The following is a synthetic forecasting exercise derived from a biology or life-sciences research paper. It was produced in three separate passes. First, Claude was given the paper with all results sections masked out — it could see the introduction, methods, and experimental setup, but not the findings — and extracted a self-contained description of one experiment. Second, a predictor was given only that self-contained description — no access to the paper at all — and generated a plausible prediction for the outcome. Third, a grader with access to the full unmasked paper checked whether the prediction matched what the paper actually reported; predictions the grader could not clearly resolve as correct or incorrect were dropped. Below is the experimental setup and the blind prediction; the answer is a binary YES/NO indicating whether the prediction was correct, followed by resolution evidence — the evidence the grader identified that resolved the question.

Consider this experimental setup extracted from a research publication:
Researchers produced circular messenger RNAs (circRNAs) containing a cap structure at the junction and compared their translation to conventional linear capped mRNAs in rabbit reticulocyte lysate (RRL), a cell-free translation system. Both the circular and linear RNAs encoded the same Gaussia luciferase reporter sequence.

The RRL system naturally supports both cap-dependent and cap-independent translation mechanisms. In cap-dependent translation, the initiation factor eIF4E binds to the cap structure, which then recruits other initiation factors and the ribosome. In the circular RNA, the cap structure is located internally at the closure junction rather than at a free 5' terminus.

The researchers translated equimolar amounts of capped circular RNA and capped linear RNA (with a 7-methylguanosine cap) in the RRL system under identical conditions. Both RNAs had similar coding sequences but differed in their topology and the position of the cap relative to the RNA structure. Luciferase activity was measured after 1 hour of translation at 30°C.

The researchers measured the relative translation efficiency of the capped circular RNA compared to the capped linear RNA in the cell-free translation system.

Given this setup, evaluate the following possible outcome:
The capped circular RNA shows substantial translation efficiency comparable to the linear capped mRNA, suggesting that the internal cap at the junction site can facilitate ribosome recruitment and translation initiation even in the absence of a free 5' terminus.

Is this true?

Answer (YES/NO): YES